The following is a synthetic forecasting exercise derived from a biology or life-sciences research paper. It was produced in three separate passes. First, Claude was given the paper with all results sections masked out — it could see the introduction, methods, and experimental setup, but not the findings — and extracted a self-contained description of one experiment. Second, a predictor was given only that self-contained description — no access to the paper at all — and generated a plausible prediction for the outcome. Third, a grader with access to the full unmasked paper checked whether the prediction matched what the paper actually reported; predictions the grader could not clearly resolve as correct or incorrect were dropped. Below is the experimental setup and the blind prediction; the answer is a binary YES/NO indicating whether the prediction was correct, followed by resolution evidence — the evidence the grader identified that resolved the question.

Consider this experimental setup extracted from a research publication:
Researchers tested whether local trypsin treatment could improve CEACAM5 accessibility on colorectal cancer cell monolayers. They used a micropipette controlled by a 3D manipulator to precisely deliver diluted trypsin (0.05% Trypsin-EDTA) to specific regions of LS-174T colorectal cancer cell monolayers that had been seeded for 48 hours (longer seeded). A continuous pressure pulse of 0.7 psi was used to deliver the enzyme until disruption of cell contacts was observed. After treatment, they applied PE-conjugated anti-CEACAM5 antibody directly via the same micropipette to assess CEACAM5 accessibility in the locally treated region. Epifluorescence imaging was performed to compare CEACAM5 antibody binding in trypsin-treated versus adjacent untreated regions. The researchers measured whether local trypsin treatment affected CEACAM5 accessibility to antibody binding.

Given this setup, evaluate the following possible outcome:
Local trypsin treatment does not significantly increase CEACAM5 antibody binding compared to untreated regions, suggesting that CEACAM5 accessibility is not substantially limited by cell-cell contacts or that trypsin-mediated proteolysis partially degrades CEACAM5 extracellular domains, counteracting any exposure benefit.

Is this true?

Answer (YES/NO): NO